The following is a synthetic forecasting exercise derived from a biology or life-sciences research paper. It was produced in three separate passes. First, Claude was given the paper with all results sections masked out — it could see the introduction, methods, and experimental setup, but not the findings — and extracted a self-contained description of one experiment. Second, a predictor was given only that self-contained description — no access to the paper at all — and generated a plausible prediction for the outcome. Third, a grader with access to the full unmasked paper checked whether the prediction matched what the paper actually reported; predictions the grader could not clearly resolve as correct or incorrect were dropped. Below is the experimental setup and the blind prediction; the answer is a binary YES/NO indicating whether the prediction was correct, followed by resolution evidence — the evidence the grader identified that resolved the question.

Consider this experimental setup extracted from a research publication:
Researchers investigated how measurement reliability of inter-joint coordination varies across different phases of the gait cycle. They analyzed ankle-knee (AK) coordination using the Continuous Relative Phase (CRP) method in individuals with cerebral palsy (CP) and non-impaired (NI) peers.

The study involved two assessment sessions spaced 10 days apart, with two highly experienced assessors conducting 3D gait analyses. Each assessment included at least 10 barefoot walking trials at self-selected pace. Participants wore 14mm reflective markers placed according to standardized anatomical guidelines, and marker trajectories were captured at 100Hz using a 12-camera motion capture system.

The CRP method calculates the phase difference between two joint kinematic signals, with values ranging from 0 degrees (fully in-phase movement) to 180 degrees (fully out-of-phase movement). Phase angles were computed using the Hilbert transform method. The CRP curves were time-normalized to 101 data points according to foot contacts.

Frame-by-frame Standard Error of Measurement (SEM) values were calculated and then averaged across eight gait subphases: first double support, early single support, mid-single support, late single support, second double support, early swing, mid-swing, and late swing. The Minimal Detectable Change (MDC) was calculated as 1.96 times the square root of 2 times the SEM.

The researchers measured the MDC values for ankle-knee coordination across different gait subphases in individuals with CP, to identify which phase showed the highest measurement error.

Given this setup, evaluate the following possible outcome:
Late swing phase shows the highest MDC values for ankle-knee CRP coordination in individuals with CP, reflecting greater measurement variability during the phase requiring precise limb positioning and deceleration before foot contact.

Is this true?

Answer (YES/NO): NO